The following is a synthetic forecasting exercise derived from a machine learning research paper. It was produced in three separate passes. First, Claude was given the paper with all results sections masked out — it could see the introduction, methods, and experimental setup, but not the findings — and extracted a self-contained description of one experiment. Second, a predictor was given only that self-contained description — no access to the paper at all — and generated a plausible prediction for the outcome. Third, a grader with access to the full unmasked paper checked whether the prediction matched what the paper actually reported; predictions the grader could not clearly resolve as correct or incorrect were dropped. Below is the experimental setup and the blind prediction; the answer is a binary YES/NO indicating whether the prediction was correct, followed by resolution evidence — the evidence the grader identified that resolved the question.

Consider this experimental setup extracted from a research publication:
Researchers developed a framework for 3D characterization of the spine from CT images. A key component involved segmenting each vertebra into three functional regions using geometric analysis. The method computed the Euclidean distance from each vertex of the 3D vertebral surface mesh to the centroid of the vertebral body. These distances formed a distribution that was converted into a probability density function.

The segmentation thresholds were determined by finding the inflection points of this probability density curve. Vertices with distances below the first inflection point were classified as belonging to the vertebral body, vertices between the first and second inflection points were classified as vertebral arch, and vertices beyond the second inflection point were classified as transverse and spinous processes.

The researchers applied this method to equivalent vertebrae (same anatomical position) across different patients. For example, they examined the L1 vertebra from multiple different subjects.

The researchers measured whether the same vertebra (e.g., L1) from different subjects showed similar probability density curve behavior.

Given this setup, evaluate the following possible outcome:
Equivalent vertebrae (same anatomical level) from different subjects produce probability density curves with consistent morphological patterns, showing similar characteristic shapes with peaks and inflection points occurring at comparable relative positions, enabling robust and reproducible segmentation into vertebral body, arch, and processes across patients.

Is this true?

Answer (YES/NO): YES